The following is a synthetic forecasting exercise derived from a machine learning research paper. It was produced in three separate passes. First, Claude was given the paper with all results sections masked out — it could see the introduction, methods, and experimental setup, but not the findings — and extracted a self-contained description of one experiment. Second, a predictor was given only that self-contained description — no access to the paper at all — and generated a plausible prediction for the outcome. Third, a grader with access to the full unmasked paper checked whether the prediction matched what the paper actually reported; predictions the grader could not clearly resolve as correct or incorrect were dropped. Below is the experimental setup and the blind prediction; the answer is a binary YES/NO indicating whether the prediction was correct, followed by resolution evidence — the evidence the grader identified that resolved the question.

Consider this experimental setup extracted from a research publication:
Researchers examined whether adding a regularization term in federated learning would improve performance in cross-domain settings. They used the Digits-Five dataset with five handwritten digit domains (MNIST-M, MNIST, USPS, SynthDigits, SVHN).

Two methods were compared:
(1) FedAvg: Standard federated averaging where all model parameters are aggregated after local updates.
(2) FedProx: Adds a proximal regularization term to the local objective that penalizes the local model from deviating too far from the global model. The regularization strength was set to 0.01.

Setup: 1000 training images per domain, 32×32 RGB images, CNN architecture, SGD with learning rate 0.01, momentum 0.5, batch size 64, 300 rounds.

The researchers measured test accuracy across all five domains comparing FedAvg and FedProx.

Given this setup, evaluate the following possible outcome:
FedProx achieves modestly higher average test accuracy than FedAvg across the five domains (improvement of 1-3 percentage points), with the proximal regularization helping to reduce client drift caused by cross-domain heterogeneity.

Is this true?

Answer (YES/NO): NO